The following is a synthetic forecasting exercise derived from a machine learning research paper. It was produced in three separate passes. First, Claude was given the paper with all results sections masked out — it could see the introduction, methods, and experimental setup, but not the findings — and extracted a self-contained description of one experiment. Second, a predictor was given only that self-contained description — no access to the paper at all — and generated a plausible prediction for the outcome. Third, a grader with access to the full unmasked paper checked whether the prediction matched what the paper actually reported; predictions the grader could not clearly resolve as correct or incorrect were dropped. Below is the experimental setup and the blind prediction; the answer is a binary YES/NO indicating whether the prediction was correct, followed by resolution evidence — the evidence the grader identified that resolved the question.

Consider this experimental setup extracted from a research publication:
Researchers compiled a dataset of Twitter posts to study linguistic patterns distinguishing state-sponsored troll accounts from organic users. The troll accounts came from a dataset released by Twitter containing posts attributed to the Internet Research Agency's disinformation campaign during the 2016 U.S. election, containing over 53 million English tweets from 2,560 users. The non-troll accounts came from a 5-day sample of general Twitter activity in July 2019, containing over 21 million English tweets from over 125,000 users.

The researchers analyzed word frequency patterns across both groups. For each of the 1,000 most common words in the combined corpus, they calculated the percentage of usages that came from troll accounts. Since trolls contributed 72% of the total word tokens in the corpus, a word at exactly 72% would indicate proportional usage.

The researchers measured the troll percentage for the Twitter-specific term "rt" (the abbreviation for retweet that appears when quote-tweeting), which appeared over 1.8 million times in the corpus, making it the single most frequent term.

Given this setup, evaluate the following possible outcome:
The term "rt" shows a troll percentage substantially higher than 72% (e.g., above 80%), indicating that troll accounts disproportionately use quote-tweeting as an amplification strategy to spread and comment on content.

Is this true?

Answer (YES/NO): NO